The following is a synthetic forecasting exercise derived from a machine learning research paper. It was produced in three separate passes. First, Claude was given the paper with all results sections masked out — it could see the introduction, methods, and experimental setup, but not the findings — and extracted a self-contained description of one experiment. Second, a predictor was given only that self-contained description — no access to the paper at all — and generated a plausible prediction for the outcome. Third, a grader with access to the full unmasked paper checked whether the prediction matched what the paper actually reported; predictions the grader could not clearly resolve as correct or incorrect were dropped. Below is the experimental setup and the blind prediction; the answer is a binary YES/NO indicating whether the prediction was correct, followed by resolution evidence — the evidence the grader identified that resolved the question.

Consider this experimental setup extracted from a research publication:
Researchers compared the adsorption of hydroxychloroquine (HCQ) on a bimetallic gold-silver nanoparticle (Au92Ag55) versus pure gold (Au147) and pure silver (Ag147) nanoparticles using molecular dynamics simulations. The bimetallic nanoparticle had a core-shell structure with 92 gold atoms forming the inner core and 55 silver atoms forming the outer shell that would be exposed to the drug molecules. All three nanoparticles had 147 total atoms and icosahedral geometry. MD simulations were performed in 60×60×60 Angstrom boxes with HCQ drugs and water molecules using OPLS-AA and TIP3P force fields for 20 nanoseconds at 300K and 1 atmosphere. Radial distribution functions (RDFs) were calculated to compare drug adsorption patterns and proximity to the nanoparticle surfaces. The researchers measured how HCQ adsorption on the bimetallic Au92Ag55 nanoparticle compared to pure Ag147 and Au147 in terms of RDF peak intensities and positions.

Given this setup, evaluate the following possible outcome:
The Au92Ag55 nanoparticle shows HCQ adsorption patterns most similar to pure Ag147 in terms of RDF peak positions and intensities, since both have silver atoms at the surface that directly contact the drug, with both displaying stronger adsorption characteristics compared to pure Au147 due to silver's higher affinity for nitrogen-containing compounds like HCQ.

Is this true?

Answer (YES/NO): NO